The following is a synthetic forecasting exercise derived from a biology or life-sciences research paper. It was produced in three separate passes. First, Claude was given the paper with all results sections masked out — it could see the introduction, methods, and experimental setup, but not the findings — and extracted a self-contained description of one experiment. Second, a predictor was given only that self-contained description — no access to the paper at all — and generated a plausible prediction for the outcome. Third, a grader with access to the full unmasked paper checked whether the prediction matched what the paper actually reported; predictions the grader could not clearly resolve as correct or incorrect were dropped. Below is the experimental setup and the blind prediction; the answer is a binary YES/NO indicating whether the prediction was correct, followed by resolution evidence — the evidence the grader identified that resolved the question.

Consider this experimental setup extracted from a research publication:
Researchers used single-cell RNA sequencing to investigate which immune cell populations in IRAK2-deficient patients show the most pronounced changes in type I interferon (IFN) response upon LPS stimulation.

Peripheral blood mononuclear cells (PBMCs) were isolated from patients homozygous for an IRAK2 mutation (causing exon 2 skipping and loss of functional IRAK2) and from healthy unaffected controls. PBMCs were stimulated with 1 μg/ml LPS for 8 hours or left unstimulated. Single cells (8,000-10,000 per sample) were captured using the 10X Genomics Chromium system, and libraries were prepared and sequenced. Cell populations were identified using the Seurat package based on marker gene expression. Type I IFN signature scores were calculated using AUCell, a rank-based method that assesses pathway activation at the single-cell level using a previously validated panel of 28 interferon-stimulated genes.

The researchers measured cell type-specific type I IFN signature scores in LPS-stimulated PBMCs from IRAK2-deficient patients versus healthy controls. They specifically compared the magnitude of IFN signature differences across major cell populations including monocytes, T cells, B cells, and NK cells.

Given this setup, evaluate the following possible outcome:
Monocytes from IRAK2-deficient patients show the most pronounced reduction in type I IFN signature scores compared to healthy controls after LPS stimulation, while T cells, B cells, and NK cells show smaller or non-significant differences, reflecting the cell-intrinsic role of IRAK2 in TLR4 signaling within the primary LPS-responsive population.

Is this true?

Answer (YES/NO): NO